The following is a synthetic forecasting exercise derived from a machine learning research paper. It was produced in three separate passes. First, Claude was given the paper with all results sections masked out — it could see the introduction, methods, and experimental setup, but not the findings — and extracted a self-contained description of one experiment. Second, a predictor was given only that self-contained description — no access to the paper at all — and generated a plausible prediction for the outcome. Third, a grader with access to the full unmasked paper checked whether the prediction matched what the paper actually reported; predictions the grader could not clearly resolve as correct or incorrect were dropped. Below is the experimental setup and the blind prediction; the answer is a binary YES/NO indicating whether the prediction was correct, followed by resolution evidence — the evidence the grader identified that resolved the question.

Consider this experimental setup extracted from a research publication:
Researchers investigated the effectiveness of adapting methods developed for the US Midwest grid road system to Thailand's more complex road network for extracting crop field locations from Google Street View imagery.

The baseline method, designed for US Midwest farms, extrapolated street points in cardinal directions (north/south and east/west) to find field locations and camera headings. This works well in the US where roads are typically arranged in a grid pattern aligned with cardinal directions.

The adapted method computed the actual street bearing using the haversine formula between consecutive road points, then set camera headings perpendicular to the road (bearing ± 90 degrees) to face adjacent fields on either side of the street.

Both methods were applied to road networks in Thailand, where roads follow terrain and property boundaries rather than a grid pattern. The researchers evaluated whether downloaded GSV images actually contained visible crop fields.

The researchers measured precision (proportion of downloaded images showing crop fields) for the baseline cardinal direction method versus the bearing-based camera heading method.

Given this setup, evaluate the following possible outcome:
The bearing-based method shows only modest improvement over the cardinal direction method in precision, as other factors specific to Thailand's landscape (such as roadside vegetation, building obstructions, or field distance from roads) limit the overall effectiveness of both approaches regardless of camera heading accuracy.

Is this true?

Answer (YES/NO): NO